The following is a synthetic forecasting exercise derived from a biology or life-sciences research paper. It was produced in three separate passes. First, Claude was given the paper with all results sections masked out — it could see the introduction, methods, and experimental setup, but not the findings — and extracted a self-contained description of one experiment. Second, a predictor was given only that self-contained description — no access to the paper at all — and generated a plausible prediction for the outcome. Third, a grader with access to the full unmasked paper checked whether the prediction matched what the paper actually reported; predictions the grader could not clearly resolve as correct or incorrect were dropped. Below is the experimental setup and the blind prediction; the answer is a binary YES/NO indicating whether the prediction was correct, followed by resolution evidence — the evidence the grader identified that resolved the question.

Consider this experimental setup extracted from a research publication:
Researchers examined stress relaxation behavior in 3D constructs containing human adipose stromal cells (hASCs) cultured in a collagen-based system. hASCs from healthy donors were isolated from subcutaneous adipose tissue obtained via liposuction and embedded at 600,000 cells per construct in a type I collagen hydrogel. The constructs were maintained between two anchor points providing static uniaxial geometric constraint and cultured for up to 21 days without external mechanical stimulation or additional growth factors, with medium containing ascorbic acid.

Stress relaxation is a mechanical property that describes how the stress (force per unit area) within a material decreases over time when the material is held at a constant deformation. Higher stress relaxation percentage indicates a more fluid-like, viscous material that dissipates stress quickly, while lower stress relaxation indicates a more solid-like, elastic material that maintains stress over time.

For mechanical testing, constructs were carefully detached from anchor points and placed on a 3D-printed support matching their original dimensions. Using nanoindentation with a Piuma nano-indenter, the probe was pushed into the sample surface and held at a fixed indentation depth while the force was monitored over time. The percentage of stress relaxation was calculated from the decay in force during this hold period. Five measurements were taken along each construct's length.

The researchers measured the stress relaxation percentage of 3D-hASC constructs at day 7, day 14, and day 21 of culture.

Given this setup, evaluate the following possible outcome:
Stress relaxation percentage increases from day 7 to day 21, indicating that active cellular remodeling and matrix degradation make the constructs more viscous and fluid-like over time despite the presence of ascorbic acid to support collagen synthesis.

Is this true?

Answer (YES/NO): NO